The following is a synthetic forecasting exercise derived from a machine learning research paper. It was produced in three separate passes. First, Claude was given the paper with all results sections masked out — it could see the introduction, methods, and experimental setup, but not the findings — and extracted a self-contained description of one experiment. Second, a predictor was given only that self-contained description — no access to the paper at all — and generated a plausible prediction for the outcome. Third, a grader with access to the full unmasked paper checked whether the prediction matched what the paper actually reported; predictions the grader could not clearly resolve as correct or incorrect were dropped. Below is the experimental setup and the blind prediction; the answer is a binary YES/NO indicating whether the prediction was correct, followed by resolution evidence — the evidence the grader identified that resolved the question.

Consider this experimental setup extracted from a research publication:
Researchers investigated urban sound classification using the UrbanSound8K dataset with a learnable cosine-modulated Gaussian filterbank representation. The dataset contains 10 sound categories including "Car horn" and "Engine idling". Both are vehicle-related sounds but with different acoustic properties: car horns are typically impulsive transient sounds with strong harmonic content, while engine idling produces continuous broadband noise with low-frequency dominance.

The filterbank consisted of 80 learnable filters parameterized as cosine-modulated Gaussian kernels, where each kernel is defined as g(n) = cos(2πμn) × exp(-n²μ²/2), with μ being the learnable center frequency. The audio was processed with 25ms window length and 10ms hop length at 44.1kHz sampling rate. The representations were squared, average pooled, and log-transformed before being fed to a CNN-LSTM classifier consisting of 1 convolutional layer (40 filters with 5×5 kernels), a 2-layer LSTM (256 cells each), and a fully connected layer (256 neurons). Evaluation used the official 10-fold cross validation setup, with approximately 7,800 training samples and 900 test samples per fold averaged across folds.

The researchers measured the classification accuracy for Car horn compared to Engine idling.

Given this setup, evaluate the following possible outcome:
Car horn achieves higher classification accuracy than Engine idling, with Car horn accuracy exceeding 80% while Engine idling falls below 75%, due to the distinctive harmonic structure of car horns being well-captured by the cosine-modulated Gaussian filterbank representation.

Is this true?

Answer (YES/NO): NO